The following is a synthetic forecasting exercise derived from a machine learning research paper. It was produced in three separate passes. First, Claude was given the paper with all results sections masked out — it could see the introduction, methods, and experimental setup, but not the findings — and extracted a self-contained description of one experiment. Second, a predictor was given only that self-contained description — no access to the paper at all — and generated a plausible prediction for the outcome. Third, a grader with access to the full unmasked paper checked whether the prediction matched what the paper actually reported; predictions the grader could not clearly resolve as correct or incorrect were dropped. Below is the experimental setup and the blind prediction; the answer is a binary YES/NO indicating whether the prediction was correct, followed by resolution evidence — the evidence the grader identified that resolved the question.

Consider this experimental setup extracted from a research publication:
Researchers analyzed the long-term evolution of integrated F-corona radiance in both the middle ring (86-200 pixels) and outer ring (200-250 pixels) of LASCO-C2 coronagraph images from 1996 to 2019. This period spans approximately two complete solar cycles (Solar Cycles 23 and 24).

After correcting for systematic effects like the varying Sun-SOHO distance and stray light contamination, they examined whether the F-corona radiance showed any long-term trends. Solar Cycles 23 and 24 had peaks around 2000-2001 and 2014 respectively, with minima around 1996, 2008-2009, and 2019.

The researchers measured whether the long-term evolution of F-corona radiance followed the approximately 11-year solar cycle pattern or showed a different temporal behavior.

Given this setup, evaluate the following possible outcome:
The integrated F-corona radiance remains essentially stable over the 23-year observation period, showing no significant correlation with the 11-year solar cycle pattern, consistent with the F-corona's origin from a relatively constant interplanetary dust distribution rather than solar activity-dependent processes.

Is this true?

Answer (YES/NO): NO